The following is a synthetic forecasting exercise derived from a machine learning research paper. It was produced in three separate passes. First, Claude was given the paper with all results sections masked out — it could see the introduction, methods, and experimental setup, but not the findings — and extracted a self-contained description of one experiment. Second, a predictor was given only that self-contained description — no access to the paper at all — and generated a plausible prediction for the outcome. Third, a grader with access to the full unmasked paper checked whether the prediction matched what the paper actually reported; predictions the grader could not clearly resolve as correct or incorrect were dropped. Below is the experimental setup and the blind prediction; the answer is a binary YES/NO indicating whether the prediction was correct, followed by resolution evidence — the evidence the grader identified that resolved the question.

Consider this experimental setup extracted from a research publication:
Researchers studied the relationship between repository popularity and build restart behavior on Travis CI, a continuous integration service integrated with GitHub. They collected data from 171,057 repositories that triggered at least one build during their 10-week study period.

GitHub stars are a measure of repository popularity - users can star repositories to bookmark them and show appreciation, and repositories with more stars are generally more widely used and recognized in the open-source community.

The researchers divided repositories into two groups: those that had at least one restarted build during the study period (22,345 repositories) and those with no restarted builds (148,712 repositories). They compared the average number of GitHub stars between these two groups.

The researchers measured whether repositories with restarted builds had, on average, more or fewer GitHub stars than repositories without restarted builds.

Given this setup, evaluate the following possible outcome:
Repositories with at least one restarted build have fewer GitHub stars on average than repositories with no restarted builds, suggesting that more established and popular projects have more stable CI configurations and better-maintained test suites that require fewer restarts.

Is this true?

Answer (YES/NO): NO